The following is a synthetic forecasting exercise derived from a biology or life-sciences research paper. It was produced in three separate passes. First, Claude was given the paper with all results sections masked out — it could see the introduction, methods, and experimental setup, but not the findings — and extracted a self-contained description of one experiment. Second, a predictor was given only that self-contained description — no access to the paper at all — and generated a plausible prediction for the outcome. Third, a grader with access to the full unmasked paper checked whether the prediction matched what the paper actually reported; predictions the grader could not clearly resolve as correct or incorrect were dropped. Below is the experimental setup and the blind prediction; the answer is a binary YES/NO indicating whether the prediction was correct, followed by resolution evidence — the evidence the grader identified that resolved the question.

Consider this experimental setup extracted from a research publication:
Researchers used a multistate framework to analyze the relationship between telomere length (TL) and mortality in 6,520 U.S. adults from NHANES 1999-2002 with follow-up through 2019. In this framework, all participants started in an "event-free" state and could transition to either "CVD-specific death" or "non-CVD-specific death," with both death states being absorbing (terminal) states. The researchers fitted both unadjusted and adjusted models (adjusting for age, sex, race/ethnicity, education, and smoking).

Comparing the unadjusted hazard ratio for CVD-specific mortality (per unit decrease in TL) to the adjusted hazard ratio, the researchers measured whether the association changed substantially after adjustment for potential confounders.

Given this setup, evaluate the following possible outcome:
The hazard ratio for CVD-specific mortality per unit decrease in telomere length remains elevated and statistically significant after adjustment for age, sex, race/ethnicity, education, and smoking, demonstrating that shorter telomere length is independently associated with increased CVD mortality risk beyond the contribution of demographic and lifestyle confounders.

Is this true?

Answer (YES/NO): YES